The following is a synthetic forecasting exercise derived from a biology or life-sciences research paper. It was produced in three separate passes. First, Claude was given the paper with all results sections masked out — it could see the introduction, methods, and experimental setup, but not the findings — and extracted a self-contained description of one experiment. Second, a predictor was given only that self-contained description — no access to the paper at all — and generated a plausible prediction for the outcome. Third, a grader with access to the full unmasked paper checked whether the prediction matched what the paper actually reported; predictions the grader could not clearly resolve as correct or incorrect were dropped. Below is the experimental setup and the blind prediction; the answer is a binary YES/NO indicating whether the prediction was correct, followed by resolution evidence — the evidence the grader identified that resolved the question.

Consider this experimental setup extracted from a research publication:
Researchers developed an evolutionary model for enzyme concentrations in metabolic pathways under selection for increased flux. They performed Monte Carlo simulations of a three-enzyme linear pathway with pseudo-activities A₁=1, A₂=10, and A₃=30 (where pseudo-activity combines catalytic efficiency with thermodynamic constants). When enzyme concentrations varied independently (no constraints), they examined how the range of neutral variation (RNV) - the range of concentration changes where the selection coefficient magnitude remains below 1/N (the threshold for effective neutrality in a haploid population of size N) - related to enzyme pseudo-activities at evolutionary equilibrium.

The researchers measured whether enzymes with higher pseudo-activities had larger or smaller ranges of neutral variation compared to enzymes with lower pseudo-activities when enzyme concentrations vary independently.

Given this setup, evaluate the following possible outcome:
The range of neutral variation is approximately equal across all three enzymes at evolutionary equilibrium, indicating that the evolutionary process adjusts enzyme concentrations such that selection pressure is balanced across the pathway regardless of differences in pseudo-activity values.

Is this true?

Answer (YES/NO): NO